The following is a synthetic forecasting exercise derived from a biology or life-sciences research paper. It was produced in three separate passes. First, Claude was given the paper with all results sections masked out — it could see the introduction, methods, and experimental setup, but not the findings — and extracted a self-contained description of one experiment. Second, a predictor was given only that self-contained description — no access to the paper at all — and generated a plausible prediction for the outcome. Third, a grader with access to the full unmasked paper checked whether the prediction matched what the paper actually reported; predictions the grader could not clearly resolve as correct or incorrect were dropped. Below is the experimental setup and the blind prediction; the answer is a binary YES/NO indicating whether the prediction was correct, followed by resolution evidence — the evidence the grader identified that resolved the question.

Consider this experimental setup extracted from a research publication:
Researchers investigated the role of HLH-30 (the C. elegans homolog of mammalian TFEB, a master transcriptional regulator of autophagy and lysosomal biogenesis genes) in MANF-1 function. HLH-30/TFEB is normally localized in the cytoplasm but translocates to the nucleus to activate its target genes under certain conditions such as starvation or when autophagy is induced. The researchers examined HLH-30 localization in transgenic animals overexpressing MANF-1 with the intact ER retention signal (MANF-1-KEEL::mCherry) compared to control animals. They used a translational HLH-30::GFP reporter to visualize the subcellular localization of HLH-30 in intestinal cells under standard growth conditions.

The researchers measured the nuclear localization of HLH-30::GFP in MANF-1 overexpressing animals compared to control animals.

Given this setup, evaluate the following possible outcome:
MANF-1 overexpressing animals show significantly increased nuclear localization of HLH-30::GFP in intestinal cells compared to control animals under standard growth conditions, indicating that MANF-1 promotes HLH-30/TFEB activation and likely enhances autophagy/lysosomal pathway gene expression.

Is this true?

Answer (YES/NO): YES